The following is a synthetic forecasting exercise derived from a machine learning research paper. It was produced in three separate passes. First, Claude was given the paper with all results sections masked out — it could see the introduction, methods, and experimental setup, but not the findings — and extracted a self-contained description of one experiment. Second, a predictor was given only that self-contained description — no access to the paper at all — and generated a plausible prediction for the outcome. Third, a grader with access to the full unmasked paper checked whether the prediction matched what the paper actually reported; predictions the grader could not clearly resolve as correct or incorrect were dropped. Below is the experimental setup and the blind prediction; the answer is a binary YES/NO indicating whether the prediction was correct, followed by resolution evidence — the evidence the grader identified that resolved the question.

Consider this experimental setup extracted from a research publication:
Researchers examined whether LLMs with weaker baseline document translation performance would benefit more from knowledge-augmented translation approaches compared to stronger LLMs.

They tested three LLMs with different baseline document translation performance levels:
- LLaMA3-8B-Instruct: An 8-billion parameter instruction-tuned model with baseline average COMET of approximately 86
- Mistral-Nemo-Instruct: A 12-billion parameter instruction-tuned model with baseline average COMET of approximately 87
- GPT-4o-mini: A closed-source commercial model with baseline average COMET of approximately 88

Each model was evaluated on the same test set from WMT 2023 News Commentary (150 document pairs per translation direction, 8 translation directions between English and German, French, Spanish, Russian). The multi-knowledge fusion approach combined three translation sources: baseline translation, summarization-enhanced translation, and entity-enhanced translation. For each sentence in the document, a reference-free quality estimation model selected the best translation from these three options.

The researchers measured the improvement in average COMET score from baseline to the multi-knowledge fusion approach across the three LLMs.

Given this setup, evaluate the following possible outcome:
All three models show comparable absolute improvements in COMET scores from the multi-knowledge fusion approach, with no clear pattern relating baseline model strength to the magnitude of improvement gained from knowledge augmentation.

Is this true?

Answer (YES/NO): NO